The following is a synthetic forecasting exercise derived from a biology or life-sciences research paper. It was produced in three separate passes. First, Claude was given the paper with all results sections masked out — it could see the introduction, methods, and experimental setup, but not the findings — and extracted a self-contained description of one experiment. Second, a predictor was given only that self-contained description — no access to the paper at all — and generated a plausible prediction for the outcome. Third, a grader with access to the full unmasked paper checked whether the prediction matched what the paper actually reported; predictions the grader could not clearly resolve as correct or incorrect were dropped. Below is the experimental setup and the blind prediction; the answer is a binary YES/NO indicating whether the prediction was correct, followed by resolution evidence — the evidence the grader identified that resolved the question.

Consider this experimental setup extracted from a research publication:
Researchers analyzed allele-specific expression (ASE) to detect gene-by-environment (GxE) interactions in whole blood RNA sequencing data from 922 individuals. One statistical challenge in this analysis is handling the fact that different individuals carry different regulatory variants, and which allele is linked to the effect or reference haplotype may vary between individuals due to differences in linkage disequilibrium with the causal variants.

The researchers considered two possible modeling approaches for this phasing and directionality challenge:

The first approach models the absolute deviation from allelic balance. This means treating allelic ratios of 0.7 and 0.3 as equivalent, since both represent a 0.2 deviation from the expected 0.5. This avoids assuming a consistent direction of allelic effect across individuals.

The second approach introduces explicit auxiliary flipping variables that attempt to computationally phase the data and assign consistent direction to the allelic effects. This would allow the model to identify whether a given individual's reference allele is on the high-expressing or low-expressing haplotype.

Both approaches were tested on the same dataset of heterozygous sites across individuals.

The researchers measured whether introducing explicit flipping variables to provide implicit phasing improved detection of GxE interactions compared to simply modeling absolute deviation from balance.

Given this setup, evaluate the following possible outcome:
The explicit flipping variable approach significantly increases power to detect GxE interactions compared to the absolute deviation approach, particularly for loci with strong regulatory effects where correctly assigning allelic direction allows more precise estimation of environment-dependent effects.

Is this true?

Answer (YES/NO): NO